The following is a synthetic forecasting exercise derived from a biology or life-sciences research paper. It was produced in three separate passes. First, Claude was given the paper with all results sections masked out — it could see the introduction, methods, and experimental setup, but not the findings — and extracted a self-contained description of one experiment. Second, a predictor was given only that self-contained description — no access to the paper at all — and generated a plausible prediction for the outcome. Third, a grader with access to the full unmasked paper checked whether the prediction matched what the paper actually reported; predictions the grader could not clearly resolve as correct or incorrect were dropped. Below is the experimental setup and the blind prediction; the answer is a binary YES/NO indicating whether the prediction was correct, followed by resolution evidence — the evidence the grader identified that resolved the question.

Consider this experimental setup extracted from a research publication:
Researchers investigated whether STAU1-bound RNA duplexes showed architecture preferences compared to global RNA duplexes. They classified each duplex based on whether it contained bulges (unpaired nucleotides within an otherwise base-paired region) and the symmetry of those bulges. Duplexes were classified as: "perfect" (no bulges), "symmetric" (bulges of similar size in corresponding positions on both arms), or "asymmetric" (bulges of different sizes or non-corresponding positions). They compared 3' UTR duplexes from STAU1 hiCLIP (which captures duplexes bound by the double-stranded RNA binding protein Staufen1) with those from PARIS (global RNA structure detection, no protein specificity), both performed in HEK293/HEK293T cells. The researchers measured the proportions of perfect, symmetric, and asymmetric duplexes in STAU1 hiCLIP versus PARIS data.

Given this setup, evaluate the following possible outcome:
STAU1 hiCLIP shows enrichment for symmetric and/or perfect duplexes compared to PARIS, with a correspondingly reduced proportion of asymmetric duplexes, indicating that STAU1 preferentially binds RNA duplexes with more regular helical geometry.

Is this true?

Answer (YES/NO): YES